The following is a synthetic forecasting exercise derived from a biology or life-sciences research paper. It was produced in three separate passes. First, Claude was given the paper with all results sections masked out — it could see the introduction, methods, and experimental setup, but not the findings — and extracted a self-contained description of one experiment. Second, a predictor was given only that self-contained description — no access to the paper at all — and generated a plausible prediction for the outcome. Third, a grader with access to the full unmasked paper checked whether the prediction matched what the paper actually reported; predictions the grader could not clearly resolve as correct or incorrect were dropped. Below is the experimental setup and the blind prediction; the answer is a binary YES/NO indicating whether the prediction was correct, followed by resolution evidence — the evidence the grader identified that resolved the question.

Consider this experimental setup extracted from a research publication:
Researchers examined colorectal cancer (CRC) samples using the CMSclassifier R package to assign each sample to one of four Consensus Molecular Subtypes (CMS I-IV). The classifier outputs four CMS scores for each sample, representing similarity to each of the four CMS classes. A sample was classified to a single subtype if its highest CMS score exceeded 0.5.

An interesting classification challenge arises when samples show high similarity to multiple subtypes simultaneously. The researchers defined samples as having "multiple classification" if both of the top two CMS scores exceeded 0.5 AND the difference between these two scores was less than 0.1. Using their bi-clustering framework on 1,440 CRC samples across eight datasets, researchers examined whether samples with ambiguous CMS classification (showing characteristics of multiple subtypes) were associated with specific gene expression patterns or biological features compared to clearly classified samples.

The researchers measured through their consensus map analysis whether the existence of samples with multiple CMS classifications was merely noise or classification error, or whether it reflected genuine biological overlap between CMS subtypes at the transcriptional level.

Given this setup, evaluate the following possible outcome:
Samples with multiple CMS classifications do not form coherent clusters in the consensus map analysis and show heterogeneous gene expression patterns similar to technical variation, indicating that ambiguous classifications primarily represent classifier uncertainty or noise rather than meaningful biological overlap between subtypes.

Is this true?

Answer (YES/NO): NO